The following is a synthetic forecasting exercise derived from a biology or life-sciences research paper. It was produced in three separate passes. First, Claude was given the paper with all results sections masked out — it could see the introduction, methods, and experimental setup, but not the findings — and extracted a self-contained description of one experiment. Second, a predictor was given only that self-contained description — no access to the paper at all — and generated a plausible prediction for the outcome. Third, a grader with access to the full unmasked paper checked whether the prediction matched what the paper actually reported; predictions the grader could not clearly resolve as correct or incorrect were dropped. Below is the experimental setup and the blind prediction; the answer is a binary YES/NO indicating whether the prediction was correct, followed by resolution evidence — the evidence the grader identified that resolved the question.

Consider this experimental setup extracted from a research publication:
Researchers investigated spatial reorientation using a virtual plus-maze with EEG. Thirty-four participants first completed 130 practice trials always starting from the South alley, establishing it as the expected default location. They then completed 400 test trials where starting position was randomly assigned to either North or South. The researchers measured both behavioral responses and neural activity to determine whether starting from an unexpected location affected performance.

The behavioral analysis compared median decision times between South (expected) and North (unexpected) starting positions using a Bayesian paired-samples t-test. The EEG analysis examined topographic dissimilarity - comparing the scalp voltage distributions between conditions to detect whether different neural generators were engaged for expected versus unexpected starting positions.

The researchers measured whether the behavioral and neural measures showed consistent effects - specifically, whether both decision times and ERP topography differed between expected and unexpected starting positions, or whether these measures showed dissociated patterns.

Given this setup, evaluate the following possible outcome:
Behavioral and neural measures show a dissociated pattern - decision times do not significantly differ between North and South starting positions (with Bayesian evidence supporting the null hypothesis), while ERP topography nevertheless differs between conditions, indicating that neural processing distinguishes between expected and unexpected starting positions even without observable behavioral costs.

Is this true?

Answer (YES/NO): YES